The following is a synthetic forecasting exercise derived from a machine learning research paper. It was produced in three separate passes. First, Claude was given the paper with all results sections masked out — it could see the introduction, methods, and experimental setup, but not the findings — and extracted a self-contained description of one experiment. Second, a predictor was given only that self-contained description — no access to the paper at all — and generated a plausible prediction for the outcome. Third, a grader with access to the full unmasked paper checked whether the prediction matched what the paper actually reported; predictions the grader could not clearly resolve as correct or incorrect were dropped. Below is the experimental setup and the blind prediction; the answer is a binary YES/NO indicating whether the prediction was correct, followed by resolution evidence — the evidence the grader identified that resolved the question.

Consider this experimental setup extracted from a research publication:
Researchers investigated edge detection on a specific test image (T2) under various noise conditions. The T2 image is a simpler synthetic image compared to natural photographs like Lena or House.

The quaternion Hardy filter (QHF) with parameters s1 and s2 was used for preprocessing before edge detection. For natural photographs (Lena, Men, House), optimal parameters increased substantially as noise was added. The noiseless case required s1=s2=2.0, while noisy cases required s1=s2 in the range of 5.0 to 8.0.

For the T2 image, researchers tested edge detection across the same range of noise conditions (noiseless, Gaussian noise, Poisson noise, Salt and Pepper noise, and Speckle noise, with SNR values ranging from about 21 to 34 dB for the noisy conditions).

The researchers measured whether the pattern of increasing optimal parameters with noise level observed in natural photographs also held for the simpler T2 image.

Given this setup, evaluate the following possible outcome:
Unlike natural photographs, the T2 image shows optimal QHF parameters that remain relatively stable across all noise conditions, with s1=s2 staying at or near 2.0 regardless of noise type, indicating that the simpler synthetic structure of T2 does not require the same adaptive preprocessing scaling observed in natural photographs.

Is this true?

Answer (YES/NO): YES